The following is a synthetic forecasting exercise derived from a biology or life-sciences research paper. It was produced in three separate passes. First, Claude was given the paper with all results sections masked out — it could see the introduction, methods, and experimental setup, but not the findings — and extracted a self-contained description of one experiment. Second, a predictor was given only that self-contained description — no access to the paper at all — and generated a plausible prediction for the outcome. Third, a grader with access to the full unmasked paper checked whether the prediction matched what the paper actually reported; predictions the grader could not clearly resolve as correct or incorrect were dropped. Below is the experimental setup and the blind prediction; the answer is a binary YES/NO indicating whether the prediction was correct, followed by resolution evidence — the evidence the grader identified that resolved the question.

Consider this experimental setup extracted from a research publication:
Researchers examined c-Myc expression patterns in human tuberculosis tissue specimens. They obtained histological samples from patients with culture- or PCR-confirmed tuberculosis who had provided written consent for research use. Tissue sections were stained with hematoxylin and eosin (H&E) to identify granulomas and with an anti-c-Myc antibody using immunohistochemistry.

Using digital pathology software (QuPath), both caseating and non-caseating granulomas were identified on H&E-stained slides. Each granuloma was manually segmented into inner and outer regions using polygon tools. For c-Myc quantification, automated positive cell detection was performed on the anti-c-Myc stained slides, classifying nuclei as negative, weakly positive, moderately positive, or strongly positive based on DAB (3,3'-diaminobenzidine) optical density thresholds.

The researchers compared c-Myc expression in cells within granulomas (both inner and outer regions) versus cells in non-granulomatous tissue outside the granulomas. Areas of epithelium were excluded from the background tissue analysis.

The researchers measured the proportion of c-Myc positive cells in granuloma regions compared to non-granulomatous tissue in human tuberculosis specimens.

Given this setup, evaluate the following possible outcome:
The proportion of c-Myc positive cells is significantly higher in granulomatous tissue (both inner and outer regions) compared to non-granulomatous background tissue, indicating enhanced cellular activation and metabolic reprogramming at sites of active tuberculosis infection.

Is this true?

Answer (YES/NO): YES